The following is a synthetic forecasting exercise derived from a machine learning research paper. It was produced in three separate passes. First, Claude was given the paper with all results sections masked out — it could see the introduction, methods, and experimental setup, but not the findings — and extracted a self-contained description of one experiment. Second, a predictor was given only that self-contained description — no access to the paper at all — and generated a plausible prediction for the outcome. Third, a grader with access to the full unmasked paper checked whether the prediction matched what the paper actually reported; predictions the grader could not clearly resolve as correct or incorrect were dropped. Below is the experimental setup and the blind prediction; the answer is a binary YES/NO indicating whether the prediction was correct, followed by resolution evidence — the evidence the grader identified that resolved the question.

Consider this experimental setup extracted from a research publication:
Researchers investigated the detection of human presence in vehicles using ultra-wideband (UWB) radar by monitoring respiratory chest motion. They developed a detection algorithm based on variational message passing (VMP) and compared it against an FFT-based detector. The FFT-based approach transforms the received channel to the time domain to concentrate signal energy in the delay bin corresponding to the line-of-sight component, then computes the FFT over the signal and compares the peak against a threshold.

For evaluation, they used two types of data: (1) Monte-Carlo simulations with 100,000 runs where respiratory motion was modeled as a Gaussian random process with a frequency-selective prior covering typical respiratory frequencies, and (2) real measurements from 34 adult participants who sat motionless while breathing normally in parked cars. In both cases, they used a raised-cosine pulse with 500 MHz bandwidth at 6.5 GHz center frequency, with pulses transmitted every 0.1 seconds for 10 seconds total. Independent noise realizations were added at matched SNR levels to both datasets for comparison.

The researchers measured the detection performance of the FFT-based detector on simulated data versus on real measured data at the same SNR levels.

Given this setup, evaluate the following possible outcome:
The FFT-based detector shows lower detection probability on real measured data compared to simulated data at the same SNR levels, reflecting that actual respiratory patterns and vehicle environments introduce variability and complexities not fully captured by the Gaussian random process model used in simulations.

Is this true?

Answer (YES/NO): NO